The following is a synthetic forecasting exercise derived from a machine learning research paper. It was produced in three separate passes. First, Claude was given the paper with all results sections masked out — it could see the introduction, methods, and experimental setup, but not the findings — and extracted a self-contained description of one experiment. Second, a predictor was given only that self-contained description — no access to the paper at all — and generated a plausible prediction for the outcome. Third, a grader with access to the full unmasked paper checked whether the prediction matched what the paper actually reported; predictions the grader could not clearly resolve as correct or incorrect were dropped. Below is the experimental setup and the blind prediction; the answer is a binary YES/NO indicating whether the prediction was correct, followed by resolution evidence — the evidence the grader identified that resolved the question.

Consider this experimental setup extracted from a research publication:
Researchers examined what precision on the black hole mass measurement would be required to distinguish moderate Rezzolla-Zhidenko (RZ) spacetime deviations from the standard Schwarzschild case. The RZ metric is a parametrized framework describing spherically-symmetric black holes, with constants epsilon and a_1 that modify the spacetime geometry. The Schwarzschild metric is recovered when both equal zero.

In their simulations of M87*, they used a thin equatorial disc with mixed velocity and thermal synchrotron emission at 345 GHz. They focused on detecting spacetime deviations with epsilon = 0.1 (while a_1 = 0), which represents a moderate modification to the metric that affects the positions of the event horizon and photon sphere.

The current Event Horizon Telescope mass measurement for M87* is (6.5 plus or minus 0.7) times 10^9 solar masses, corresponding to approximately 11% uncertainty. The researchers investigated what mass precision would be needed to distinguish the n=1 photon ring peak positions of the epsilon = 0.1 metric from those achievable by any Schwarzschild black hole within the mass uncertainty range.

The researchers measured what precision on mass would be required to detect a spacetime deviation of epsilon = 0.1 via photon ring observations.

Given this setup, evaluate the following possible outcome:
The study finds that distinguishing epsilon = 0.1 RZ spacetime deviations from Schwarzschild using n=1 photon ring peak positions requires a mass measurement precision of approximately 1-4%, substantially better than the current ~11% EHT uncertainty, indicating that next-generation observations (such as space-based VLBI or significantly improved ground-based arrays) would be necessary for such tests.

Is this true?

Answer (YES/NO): YES